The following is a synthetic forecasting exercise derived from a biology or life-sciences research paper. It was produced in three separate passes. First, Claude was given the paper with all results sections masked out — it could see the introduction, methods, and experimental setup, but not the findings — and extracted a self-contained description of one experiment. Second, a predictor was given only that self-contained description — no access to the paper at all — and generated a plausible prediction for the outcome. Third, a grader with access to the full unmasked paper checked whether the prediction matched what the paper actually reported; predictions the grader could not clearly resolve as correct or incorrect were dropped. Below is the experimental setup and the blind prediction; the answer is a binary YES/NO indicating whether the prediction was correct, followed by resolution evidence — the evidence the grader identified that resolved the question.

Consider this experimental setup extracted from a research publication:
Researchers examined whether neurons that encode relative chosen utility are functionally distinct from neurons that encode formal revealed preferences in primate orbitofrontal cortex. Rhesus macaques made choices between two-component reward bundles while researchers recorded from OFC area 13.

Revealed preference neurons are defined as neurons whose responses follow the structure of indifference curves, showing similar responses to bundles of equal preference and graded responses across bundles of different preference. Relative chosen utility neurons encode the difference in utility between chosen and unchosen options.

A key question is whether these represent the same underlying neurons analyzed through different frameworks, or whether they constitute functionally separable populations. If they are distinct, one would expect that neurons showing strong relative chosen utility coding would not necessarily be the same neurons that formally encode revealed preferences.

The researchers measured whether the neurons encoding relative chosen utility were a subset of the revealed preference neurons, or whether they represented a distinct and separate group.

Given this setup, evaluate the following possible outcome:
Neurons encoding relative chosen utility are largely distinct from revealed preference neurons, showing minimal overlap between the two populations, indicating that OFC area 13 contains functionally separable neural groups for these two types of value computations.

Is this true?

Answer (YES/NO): YES